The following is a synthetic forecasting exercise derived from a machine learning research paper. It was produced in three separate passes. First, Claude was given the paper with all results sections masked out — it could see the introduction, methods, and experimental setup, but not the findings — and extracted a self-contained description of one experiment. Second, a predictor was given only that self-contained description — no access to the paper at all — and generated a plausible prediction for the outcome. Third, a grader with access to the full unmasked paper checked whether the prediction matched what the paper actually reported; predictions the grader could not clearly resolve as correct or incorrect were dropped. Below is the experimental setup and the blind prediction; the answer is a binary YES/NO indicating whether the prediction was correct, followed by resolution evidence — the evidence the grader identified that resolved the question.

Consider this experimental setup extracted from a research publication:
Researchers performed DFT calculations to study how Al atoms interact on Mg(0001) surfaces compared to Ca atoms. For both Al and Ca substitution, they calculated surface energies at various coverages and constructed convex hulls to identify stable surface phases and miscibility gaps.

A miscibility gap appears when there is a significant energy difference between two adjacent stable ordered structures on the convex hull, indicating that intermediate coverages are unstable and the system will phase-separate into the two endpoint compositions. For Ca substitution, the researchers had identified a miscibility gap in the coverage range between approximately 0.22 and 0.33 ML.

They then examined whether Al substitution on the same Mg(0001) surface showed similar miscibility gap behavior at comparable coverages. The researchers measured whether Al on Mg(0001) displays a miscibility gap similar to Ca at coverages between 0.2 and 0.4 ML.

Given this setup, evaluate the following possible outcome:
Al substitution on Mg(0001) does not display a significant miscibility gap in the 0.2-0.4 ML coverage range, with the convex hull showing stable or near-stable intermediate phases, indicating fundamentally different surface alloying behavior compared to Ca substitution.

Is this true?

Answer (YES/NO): NO